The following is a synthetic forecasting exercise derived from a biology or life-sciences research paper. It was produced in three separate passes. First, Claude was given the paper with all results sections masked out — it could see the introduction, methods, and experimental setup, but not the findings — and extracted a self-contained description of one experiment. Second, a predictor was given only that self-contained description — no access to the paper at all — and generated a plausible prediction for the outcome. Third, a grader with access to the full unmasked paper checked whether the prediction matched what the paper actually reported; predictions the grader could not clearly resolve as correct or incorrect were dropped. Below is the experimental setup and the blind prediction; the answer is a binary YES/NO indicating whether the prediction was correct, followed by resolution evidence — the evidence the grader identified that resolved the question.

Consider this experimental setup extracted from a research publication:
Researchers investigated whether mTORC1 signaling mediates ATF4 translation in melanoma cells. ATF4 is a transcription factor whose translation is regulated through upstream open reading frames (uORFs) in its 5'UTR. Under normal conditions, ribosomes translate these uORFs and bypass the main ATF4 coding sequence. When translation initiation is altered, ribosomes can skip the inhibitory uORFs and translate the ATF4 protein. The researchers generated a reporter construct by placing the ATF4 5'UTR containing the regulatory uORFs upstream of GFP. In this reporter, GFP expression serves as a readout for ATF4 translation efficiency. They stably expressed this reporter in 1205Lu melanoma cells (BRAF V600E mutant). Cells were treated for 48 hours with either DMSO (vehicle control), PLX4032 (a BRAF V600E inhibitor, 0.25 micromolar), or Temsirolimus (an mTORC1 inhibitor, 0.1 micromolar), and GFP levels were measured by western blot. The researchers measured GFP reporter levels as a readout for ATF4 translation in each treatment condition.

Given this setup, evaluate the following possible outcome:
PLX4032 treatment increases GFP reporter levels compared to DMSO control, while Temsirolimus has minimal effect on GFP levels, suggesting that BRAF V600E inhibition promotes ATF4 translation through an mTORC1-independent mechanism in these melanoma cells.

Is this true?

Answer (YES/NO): NO